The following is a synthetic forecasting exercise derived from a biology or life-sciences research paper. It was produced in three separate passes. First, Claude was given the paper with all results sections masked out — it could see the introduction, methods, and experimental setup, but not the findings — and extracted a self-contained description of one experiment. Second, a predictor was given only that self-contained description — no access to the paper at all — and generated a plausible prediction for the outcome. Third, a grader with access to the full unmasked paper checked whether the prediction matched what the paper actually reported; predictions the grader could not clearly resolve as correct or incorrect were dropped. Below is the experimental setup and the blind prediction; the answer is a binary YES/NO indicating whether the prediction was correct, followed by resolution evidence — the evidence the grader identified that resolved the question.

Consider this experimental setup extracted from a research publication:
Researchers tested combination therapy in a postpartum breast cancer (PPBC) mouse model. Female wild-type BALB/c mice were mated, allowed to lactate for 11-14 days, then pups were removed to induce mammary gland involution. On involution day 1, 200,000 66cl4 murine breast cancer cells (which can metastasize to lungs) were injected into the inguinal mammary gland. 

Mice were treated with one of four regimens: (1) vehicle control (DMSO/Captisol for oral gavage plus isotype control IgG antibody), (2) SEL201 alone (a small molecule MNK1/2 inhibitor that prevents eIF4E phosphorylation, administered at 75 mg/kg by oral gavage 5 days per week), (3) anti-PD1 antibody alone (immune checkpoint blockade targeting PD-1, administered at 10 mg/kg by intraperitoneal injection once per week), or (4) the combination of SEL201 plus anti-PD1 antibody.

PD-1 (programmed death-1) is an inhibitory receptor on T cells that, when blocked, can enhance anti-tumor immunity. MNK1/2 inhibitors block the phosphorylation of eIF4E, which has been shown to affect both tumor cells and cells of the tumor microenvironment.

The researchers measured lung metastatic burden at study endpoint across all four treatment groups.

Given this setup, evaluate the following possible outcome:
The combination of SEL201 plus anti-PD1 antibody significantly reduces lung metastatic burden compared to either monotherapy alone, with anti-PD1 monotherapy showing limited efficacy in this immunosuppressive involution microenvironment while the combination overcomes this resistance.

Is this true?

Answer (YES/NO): YES